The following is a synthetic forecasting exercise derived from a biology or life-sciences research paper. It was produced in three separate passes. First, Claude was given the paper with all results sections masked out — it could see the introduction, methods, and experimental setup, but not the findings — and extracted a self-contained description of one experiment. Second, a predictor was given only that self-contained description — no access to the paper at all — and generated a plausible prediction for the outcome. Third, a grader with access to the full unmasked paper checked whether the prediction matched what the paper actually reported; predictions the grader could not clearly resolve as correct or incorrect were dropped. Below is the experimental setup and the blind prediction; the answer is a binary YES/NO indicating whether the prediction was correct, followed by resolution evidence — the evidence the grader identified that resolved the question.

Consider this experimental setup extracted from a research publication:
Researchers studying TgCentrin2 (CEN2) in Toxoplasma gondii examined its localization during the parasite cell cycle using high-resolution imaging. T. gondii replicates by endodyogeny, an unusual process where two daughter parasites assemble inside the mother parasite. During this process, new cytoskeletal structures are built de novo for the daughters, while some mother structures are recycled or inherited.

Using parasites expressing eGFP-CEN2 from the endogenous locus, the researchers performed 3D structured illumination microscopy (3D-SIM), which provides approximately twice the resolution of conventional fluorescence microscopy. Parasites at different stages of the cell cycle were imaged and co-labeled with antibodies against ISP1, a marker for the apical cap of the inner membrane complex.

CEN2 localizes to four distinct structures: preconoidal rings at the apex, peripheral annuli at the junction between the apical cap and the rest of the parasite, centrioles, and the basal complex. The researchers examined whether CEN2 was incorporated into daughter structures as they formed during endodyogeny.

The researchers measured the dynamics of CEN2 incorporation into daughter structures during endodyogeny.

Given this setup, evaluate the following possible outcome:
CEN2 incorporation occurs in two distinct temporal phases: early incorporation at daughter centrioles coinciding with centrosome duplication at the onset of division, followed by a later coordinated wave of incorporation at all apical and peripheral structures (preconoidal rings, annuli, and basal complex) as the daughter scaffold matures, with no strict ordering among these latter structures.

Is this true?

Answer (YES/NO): NO